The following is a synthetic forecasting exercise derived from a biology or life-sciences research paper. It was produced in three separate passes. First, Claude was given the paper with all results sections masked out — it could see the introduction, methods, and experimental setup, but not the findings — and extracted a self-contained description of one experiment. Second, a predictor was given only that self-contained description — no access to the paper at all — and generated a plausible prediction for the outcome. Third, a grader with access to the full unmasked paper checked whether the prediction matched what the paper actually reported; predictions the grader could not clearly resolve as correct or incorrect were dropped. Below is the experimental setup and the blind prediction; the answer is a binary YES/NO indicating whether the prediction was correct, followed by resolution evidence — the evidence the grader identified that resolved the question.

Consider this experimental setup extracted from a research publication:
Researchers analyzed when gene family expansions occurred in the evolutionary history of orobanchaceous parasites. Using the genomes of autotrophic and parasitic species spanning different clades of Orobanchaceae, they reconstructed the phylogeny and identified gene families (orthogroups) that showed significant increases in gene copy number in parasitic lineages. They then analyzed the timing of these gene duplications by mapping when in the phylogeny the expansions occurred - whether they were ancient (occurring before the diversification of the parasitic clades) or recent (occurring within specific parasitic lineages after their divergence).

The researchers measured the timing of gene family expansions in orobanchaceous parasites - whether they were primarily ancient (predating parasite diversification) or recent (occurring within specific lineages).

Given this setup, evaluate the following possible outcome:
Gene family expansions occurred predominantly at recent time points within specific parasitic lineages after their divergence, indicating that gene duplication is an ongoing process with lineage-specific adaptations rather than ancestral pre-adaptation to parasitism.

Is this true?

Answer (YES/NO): YES